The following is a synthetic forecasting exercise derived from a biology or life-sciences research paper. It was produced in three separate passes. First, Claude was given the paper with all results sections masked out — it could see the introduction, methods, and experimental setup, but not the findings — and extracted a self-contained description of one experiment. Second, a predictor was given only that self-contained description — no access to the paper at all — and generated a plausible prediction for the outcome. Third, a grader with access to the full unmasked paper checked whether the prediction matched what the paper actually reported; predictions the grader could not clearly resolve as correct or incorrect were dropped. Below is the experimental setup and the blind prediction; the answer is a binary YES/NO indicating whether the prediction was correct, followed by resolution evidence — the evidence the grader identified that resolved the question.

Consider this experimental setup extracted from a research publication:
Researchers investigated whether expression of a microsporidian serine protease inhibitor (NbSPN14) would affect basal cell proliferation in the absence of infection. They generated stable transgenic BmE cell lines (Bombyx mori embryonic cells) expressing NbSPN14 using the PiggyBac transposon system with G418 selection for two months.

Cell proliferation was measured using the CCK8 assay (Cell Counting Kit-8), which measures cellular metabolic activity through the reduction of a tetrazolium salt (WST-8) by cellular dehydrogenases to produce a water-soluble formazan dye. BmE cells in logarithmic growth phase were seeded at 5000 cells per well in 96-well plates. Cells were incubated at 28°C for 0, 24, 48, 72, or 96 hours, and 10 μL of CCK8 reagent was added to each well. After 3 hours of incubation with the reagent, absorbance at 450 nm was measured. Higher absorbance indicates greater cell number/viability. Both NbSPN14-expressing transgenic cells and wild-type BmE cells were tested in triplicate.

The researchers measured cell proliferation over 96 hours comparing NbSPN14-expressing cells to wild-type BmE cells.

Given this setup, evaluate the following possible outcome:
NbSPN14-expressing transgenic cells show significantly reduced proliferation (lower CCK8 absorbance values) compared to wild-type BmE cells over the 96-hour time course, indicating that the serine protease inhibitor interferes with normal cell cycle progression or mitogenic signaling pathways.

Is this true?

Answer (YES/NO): NO